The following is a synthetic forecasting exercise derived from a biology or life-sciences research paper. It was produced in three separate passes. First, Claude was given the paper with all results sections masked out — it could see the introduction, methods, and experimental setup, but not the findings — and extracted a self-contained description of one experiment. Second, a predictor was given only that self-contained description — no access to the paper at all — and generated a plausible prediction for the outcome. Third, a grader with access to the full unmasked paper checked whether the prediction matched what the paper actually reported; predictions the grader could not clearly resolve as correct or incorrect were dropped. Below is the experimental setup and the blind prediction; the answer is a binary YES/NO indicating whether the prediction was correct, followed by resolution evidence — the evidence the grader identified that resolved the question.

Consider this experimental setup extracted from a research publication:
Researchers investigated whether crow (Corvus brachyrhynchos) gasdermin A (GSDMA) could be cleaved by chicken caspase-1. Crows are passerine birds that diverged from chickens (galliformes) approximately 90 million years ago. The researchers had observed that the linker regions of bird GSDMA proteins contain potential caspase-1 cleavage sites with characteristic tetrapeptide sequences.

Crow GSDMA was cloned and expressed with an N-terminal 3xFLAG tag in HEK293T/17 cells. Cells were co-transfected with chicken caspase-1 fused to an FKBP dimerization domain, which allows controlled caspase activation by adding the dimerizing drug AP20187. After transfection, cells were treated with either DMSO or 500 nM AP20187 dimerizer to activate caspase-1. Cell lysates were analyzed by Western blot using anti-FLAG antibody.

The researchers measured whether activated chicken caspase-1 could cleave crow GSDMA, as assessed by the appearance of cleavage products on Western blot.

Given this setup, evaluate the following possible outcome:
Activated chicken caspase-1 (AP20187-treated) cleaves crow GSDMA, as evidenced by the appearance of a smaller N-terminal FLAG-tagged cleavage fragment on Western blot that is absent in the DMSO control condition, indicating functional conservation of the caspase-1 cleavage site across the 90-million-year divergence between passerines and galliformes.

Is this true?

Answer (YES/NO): YES